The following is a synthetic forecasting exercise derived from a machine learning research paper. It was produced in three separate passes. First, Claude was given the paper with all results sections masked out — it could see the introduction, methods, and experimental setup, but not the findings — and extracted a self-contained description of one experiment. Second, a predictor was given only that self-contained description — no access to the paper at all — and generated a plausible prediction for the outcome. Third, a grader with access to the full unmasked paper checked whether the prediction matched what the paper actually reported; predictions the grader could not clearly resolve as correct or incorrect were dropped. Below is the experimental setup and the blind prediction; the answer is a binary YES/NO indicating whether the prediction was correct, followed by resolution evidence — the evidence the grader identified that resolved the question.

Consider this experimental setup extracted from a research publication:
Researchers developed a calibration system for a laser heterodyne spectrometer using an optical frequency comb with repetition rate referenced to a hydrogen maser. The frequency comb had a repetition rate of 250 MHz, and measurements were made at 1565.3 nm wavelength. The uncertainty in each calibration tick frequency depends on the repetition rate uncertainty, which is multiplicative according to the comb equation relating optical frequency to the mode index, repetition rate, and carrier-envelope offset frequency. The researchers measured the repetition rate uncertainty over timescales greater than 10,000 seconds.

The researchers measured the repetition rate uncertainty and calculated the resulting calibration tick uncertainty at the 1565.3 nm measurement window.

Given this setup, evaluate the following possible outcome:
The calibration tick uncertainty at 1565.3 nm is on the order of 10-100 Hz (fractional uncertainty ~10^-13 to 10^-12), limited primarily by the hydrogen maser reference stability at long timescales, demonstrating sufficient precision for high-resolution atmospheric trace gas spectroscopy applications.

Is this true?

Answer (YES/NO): NO